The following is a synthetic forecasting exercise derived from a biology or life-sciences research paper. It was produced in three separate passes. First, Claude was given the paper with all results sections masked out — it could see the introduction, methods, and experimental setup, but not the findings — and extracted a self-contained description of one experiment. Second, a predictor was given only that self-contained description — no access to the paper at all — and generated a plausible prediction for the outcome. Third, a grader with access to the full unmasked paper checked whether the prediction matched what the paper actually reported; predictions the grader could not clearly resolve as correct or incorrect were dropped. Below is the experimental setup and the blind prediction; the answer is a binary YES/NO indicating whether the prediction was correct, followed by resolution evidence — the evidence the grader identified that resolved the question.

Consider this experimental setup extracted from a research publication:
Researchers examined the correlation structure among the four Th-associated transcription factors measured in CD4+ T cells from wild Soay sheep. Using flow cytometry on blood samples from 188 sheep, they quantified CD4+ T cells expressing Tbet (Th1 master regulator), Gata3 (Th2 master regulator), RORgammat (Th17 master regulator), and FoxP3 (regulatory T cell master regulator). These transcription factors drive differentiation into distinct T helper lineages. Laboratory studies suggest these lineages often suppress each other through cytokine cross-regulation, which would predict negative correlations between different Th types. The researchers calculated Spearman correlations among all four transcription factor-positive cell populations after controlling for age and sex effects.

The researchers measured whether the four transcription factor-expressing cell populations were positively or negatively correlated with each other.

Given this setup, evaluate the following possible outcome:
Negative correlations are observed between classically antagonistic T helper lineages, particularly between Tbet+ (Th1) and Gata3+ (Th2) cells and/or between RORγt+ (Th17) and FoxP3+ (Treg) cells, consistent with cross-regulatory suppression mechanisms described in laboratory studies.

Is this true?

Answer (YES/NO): NO